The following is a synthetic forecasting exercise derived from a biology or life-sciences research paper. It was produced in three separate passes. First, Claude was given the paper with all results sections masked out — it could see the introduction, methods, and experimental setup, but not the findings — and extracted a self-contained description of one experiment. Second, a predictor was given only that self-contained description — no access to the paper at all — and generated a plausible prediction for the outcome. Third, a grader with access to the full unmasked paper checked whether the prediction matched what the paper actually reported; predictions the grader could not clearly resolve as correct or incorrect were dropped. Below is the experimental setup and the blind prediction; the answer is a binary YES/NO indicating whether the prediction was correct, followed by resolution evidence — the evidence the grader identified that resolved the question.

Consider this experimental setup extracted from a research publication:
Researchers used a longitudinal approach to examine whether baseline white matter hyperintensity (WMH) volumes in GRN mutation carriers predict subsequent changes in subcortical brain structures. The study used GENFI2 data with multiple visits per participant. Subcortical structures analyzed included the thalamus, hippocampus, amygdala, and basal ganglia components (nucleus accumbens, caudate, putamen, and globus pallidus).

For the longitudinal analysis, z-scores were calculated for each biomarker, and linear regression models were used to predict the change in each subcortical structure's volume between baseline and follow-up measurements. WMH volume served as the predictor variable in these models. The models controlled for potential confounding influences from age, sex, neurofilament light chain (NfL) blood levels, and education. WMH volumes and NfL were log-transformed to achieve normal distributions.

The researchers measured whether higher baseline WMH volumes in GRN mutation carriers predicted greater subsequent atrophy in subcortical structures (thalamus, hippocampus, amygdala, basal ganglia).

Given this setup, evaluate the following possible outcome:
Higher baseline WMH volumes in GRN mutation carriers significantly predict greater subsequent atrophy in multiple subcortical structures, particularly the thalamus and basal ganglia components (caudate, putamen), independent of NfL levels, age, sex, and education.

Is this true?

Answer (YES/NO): NO